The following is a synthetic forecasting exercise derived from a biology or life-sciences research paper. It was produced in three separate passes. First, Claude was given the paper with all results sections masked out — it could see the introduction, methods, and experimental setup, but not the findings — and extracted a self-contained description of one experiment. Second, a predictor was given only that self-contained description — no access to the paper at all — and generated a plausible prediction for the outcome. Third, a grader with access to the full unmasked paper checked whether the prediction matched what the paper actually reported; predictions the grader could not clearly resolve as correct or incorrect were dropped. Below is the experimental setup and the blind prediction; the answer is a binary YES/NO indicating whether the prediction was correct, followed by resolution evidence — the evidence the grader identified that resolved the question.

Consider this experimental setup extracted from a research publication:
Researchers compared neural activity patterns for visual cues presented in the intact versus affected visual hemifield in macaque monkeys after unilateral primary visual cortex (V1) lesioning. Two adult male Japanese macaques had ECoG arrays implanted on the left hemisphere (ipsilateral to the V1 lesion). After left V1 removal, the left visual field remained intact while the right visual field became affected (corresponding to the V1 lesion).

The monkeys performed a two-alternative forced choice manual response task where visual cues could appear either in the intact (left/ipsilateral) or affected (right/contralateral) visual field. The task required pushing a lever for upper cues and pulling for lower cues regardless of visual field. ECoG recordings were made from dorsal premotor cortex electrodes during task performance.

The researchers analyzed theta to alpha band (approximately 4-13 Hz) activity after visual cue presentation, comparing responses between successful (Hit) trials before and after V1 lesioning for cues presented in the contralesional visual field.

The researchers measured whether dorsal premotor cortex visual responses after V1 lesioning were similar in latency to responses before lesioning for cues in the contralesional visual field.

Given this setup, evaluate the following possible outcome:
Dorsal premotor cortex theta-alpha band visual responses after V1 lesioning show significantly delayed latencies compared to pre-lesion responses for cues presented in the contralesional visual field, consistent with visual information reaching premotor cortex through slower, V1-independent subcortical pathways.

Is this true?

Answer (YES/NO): NO